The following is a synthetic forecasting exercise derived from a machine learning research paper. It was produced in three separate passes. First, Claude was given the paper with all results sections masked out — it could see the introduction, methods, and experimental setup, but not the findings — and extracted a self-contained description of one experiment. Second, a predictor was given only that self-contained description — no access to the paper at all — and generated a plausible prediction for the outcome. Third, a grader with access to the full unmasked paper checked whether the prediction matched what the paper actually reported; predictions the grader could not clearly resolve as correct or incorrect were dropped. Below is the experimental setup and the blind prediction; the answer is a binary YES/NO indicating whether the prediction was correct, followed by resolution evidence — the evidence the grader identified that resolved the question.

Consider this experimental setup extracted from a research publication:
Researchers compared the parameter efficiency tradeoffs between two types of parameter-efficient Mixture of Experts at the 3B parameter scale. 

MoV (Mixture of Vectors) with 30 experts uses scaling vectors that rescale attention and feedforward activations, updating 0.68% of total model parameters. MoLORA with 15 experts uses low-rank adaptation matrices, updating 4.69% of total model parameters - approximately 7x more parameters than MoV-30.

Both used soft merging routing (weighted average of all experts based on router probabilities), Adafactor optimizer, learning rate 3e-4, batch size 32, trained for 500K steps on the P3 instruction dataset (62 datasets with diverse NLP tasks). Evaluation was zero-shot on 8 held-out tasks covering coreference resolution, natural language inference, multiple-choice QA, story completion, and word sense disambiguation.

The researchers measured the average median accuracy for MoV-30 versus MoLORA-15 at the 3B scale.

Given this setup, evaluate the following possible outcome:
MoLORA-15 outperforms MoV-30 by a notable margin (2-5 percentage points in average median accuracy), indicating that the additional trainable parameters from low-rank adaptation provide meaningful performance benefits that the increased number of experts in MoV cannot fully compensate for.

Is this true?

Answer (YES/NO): NO